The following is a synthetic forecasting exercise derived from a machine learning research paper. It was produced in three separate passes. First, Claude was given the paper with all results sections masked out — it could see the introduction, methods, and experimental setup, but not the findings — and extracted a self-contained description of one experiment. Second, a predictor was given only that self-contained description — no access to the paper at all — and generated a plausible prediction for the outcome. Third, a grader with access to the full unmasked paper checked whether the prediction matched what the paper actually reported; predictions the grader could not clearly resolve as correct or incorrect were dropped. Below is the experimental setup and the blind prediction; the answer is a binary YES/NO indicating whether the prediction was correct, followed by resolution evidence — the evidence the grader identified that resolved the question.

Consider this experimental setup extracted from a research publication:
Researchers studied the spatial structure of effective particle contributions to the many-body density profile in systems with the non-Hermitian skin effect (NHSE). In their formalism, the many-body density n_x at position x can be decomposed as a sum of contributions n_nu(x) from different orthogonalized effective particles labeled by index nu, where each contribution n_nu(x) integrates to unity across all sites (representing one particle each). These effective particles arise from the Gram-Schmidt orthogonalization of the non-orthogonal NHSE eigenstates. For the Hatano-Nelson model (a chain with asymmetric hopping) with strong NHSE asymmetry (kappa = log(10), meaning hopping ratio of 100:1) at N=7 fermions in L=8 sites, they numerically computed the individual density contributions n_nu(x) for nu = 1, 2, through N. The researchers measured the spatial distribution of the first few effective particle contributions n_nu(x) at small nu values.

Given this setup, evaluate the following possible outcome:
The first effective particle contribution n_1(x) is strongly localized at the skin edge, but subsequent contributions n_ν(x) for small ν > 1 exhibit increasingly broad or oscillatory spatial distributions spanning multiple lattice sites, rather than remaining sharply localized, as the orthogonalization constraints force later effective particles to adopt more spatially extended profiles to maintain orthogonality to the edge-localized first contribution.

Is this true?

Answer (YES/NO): NO